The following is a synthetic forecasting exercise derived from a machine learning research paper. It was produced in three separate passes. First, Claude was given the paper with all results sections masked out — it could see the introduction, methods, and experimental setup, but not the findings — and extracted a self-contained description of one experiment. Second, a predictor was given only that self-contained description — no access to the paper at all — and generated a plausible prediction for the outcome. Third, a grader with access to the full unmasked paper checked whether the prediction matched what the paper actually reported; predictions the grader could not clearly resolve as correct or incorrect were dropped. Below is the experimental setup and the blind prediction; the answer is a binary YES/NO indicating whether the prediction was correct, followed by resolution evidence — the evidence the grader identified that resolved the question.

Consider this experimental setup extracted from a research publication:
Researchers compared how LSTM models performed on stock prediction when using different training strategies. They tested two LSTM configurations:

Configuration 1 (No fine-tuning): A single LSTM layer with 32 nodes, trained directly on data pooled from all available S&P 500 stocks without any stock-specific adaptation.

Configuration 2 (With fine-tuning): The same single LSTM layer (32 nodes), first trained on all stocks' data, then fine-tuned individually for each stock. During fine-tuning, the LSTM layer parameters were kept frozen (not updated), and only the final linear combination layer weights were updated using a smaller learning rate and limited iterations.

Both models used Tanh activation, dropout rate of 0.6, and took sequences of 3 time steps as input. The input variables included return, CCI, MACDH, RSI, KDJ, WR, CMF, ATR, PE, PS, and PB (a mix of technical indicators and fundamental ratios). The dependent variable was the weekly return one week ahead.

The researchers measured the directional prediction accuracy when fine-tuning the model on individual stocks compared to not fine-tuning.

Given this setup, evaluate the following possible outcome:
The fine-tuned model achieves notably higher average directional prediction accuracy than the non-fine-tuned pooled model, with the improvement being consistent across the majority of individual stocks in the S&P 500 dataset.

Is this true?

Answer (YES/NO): NO